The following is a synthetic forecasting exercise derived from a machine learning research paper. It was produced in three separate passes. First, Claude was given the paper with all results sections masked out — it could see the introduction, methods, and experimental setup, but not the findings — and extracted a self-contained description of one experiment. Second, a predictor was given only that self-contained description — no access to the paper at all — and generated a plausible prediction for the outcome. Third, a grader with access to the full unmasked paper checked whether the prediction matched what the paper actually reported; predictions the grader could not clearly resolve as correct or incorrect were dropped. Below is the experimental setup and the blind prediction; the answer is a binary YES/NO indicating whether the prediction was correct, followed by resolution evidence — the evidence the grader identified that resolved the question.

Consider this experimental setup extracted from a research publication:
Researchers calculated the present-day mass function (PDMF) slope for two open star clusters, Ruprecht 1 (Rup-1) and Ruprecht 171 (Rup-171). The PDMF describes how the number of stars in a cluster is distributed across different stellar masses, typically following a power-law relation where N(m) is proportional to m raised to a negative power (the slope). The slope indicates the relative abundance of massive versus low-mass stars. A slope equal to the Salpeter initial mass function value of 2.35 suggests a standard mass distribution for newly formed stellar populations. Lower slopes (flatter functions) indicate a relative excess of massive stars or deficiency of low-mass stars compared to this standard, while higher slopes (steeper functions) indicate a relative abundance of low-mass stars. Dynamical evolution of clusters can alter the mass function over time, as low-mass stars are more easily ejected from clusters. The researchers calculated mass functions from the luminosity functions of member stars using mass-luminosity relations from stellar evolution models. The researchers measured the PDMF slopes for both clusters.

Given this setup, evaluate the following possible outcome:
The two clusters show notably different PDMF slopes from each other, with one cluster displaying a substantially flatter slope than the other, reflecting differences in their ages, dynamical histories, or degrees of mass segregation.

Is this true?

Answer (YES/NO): NO